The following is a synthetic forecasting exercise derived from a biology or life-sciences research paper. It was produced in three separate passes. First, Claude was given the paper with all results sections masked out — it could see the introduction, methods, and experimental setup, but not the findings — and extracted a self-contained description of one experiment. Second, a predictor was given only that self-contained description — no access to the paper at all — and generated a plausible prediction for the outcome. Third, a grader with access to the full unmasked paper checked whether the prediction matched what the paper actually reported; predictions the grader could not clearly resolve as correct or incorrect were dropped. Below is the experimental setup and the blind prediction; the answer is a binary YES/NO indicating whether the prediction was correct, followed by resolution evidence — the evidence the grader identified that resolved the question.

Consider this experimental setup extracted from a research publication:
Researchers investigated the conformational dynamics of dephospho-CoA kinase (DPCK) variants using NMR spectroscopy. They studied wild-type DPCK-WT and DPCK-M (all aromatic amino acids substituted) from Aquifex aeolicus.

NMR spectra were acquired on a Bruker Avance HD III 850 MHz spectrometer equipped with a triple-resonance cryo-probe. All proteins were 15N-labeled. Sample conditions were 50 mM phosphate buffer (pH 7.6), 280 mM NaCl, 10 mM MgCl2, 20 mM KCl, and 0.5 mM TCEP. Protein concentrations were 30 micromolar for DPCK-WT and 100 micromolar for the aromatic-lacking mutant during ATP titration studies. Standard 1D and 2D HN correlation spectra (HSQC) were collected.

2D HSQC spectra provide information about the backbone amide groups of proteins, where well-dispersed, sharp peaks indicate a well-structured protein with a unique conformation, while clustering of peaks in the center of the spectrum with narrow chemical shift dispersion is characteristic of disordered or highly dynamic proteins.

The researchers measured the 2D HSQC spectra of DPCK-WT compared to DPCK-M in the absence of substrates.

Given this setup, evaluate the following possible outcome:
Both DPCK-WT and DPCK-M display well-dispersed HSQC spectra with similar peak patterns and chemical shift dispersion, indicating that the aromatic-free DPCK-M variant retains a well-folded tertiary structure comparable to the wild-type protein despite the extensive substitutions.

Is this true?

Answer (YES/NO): NO